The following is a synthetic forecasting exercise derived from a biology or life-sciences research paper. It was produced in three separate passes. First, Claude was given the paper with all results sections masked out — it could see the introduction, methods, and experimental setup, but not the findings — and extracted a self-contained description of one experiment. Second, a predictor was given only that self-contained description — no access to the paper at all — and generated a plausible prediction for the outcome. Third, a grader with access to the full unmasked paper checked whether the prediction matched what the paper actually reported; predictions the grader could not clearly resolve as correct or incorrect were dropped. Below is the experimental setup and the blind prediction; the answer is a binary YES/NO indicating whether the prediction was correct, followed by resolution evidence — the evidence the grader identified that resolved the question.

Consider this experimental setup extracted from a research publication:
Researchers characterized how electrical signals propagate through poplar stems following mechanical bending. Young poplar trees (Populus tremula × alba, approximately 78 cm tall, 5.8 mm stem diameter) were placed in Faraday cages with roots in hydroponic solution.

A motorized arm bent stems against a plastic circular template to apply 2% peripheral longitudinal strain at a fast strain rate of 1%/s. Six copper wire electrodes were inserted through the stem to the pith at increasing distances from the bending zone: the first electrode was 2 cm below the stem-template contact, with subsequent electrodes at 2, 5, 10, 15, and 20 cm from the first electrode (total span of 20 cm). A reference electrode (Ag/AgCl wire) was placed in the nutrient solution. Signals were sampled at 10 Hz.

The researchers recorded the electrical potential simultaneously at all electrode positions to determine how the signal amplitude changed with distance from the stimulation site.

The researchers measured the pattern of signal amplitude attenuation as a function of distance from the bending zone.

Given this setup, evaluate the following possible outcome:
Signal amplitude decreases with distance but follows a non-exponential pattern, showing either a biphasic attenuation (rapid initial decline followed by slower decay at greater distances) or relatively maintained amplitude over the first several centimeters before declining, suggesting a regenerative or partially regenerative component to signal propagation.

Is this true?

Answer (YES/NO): NO